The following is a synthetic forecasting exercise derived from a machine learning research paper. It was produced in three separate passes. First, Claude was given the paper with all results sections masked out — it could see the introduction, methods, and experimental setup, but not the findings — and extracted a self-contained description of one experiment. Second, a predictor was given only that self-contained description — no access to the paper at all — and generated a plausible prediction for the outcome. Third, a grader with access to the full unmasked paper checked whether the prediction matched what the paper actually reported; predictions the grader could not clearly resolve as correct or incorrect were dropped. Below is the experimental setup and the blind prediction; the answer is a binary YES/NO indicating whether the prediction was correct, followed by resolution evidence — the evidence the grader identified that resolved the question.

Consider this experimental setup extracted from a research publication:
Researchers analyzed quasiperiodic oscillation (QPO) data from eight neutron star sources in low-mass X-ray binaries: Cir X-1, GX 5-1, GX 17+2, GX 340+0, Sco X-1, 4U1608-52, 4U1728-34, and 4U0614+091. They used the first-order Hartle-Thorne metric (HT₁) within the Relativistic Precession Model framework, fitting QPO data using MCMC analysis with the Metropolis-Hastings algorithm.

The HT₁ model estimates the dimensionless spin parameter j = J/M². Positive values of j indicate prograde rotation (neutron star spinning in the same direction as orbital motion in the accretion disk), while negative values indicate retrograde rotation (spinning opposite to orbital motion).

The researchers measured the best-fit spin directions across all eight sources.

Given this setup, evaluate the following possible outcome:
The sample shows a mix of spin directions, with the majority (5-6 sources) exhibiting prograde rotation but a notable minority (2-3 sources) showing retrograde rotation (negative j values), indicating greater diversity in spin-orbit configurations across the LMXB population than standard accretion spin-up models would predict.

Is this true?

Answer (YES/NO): NO